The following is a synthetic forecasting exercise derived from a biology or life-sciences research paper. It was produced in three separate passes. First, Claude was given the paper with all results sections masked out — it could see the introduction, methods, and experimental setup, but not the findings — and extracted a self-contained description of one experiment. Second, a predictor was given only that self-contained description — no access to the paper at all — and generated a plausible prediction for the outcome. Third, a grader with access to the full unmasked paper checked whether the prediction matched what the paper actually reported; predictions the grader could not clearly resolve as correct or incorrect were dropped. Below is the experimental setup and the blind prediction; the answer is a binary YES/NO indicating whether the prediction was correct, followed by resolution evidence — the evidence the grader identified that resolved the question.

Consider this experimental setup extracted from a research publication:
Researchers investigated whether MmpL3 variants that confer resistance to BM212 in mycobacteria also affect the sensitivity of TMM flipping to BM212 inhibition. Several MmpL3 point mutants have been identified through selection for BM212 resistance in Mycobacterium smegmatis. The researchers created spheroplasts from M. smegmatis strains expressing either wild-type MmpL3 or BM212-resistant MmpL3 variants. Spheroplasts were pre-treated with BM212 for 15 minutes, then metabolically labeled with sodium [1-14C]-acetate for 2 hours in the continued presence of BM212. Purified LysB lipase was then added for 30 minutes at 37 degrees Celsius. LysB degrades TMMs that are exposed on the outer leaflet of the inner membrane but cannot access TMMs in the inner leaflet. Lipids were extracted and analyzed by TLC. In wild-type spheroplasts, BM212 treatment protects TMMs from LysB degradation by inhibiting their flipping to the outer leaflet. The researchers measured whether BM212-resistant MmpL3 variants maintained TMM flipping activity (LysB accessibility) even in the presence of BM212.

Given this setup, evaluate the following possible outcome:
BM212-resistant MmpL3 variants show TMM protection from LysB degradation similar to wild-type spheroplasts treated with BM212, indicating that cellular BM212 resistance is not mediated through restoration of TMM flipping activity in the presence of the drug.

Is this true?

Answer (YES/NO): NO